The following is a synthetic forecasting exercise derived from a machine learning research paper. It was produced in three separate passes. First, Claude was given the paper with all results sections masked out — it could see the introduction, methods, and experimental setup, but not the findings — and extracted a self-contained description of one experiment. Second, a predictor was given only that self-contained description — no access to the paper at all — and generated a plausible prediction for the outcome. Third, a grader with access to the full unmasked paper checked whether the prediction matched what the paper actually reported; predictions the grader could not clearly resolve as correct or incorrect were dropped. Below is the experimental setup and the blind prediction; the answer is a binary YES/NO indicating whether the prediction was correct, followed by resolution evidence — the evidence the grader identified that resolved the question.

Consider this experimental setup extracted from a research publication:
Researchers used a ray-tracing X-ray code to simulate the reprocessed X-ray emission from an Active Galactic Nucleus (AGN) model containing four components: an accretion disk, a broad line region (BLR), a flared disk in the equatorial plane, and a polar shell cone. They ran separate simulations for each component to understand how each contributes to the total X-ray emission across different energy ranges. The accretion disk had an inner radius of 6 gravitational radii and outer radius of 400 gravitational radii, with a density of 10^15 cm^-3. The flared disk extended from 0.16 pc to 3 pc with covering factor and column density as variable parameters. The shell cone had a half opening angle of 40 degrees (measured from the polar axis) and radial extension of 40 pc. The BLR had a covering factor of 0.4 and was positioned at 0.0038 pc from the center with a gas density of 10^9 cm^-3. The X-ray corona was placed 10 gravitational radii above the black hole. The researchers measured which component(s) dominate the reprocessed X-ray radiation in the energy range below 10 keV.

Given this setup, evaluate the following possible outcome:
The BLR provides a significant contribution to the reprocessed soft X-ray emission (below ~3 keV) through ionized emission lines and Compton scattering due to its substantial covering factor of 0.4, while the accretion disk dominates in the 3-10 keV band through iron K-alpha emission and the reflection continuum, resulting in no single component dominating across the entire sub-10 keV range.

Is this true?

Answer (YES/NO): NO